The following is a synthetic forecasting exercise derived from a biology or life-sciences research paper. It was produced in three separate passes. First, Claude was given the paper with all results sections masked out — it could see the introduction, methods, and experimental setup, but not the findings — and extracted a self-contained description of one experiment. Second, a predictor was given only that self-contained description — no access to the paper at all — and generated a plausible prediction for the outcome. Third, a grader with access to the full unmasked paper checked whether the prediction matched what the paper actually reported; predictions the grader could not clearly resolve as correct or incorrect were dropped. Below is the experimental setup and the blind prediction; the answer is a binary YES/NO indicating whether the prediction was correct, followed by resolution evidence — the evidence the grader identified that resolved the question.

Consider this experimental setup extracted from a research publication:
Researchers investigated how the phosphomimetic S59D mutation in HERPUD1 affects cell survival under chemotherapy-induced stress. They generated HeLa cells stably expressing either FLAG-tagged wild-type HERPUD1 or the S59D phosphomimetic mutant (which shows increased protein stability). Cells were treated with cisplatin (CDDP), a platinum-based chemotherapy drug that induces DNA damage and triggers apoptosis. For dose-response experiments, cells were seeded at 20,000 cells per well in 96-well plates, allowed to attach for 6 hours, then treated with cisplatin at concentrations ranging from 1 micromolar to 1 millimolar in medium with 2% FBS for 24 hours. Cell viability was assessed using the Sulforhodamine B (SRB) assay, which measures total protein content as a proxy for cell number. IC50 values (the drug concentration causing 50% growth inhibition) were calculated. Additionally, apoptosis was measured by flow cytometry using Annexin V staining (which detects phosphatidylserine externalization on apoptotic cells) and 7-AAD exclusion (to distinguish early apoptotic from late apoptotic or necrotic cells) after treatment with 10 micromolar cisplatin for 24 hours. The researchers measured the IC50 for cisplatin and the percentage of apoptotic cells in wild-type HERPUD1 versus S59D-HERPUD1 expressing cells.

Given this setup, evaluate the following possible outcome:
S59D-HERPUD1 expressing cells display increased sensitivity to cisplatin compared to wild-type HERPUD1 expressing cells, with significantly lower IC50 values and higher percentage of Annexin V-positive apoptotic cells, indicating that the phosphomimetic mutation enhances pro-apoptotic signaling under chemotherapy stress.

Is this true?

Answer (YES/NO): NO